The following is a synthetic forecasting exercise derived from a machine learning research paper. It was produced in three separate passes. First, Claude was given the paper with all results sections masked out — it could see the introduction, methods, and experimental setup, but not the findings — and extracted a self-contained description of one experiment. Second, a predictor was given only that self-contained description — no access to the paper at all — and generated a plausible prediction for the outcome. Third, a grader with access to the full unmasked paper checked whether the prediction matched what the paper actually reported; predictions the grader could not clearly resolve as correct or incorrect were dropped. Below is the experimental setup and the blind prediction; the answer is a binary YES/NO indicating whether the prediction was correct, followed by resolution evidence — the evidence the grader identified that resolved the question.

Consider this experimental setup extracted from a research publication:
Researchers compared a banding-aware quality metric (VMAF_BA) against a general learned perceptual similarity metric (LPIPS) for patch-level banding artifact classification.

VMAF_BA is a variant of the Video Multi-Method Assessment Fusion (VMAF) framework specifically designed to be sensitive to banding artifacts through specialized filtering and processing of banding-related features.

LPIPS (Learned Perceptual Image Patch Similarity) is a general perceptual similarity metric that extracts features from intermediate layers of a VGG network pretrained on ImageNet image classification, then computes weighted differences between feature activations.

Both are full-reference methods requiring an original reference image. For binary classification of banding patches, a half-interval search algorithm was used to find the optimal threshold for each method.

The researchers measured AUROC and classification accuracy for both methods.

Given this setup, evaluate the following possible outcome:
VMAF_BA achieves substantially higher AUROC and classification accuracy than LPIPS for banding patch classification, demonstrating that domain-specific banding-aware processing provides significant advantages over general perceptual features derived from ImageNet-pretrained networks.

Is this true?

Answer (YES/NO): NO